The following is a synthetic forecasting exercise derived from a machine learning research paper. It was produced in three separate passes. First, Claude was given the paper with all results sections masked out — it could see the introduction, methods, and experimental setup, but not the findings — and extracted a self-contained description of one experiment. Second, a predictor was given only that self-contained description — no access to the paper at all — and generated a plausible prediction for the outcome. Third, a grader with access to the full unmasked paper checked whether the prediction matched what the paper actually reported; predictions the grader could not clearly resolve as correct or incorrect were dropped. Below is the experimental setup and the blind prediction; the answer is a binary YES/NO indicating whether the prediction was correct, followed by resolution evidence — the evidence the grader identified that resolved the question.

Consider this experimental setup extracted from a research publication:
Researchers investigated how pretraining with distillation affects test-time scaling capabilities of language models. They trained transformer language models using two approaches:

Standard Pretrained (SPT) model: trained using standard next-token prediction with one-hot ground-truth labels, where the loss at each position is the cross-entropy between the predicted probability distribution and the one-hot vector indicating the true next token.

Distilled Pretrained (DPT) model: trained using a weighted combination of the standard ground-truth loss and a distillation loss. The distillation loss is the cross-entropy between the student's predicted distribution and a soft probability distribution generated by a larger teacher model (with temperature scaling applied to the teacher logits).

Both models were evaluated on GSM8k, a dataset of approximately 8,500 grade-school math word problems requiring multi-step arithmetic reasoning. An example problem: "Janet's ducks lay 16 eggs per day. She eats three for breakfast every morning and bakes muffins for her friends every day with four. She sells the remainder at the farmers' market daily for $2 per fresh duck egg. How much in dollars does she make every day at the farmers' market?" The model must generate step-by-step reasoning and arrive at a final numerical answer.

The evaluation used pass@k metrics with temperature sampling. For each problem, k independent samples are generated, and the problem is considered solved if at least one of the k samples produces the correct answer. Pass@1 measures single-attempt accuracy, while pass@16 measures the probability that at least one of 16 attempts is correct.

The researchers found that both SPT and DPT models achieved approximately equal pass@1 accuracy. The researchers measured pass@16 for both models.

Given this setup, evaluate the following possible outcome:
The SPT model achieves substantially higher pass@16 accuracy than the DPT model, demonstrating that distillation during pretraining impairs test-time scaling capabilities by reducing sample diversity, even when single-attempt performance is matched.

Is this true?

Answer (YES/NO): NO